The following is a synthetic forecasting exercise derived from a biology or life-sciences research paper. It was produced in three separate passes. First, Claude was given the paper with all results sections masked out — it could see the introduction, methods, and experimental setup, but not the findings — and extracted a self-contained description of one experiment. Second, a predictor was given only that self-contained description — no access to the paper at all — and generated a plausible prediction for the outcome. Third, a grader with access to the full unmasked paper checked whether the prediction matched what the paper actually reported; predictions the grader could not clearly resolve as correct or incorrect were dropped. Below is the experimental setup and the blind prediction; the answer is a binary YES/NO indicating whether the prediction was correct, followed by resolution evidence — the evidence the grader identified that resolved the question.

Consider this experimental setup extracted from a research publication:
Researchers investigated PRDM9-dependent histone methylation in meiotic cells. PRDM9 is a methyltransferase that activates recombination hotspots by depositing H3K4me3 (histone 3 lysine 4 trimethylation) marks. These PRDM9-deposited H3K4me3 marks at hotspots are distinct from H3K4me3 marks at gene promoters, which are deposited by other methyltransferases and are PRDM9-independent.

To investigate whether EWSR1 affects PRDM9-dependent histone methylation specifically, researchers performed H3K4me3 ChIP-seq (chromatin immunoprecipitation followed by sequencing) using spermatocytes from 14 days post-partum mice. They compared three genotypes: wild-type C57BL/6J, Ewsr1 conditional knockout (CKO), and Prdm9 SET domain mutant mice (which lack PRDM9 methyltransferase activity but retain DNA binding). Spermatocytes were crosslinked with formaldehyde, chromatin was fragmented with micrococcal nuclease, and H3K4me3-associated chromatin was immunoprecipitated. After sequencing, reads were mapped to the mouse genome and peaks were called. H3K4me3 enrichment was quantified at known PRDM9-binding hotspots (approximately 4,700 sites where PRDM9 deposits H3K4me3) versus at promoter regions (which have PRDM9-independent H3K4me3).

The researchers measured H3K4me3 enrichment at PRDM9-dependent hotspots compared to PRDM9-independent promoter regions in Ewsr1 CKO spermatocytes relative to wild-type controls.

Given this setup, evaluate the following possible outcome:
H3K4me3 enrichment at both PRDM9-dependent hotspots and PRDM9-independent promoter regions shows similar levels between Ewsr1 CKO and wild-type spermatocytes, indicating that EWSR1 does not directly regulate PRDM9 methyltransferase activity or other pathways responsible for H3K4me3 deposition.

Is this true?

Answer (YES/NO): NO